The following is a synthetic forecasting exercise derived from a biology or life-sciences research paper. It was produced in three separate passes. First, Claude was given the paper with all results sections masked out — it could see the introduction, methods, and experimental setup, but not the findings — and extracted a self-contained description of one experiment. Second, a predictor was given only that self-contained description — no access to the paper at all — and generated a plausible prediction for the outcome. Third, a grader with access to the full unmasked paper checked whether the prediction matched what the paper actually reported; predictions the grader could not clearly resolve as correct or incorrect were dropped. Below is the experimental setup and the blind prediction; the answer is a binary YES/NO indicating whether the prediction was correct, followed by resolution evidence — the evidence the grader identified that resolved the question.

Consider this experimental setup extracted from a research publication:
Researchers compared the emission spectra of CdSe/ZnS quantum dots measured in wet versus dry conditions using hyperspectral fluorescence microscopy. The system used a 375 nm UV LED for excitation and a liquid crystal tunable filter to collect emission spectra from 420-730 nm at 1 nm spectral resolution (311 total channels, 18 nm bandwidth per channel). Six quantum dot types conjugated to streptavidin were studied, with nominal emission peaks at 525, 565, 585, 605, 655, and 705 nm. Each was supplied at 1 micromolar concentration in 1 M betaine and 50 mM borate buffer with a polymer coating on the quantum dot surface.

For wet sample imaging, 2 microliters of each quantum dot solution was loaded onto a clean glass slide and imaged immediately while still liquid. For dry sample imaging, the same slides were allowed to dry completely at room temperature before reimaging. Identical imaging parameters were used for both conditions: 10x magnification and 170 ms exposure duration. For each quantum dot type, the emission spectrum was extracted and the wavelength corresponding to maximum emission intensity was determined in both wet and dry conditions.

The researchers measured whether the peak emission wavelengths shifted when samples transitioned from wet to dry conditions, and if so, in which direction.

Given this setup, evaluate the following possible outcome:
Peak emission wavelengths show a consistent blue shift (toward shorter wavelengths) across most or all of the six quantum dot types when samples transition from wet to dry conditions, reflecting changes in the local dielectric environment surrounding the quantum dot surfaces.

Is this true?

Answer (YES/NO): NO